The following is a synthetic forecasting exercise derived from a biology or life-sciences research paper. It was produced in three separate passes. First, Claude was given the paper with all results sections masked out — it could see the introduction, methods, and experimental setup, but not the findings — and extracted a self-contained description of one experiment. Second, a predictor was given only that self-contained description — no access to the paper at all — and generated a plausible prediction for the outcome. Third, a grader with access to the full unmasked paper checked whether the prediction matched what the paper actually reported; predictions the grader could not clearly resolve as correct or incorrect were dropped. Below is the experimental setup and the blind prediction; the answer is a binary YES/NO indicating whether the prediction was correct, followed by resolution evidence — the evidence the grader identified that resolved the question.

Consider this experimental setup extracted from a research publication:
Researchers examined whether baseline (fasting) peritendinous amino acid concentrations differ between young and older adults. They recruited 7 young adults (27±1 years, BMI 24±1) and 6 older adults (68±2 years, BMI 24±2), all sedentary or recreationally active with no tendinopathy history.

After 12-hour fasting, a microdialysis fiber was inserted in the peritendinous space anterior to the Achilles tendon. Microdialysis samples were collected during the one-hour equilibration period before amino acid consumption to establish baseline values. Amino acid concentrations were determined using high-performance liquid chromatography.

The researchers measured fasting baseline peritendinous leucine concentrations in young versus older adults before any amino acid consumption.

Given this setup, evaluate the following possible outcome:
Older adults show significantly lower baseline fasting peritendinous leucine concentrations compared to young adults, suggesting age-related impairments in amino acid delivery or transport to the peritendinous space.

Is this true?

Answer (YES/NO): NO